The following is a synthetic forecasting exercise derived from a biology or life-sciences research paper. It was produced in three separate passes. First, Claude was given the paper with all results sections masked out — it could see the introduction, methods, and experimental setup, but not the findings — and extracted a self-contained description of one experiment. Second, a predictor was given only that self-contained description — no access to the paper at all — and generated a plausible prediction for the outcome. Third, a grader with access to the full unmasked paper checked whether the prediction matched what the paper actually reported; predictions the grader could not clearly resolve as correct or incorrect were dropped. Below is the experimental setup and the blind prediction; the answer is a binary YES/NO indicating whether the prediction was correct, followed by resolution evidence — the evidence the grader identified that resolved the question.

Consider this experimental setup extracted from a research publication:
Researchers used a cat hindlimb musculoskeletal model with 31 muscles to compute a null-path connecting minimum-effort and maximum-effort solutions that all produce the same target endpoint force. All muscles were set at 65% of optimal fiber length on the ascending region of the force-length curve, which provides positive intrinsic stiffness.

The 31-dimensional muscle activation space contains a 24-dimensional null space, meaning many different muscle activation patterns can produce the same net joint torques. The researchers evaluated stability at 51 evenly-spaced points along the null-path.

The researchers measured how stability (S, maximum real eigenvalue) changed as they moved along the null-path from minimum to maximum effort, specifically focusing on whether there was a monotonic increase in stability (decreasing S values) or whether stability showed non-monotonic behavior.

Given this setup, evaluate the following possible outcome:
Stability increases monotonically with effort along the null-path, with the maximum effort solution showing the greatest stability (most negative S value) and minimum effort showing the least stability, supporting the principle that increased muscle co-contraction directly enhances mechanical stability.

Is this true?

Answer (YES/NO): NO